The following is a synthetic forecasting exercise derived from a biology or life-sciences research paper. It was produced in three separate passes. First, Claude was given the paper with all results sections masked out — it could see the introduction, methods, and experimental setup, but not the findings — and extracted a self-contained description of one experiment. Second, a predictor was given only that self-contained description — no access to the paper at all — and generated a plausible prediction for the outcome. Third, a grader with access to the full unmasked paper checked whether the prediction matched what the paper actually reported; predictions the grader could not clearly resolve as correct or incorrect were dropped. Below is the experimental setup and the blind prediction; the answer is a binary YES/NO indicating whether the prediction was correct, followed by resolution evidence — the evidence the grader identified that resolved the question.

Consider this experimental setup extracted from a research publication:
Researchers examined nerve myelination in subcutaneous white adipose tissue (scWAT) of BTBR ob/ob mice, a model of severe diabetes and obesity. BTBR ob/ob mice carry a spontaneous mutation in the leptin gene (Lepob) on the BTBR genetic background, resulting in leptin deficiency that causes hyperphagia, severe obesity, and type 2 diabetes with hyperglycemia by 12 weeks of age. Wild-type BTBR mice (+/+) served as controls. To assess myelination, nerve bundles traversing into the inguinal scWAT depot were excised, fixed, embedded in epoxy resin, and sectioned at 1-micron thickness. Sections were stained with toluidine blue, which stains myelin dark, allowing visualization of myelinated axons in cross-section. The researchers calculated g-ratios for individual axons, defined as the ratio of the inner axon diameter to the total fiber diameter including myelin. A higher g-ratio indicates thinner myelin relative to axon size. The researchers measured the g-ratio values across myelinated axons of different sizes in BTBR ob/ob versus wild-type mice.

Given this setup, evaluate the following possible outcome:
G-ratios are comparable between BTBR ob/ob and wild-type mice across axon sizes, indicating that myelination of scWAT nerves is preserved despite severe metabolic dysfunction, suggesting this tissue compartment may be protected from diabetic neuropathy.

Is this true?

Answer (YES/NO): NO